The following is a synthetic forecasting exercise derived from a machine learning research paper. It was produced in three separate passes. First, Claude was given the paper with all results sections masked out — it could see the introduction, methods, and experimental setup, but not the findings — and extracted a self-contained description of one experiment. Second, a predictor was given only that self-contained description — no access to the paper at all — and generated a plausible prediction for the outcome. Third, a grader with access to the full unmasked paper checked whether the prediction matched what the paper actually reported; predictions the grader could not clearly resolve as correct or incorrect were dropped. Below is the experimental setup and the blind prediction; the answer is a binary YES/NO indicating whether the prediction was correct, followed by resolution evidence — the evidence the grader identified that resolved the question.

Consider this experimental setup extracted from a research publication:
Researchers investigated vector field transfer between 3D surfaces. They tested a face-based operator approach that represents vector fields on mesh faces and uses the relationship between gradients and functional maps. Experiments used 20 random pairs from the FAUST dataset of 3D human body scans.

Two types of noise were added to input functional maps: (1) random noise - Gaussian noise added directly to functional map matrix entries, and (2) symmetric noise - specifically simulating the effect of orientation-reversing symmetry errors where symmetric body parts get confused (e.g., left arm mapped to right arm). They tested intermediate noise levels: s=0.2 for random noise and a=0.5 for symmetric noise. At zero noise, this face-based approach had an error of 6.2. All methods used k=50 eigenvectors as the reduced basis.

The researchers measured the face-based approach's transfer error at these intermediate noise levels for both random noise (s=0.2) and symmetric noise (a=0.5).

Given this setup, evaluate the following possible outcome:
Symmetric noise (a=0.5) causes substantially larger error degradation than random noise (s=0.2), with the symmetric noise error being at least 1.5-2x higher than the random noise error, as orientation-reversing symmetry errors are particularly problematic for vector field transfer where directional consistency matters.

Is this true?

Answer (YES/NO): NO